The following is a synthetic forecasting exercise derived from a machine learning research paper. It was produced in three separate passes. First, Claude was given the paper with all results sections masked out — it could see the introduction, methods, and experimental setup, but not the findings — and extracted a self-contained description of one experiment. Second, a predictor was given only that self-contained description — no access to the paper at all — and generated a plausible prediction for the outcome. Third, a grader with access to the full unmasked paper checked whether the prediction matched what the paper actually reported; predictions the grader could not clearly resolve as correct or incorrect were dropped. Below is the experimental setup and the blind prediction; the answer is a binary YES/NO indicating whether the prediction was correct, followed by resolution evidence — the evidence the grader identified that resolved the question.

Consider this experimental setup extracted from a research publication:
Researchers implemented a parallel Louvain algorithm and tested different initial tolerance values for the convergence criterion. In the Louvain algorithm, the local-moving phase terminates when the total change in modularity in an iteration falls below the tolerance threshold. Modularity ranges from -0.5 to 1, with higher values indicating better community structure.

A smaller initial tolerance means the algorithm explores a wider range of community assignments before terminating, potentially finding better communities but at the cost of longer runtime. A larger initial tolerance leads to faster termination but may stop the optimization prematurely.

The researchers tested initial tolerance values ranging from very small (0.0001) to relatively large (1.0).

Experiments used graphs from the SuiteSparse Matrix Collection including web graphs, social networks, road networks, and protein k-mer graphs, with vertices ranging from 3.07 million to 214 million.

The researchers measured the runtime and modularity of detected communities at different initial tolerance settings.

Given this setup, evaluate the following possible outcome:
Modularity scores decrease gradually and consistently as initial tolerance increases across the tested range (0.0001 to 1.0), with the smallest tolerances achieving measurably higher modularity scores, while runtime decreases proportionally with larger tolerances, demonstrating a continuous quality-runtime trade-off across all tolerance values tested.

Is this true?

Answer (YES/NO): NO